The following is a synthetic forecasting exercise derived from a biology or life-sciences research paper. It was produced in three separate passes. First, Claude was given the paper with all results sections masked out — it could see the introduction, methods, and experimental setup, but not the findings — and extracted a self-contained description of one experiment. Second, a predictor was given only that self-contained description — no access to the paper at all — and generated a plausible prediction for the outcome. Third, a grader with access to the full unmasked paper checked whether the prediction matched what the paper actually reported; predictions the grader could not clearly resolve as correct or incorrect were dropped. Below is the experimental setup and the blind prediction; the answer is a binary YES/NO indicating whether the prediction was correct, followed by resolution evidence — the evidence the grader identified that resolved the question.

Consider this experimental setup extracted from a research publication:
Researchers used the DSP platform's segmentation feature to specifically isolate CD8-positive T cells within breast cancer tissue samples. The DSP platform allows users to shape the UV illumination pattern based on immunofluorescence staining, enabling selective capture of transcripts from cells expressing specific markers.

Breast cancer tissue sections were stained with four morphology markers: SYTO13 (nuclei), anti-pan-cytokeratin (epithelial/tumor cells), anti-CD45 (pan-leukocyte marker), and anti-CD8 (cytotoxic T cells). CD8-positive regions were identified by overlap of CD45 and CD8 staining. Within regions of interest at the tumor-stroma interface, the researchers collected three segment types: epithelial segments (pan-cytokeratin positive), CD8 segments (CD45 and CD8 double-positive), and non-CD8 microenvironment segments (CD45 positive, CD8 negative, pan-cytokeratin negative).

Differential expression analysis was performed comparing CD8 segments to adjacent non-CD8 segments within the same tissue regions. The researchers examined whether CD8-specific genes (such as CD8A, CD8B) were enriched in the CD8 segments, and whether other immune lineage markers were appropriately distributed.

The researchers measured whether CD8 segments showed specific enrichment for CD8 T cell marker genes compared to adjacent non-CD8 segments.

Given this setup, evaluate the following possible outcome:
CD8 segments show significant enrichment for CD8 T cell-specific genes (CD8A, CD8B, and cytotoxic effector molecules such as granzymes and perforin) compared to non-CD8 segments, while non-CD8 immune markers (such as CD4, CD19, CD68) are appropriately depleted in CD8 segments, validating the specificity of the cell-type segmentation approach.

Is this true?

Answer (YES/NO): NO